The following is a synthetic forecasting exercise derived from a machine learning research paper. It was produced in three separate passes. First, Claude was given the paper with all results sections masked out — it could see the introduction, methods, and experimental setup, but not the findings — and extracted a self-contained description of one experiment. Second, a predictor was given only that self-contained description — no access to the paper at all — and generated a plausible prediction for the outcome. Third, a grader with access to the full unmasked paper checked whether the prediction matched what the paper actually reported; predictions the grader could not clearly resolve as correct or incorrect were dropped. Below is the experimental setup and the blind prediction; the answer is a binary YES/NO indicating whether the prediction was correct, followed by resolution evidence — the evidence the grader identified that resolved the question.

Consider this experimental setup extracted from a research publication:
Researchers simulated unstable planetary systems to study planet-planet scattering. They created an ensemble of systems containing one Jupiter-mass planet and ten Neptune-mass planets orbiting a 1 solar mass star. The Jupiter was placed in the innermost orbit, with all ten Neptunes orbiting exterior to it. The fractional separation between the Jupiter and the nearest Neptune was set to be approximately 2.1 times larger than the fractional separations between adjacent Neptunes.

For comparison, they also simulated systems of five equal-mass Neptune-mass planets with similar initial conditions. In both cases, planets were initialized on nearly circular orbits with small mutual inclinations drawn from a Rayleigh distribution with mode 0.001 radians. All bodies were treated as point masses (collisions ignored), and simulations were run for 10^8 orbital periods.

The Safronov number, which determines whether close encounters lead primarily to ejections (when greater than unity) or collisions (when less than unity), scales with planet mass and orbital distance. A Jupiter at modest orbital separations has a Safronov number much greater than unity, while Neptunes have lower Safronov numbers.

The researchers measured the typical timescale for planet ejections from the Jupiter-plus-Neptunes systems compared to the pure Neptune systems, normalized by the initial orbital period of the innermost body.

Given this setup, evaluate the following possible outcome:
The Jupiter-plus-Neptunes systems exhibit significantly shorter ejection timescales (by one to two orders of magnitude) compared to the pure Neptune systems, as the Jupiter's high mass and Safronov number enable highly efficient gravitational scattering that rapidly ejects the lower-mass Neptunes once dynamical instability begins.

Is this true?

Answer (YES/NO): YES